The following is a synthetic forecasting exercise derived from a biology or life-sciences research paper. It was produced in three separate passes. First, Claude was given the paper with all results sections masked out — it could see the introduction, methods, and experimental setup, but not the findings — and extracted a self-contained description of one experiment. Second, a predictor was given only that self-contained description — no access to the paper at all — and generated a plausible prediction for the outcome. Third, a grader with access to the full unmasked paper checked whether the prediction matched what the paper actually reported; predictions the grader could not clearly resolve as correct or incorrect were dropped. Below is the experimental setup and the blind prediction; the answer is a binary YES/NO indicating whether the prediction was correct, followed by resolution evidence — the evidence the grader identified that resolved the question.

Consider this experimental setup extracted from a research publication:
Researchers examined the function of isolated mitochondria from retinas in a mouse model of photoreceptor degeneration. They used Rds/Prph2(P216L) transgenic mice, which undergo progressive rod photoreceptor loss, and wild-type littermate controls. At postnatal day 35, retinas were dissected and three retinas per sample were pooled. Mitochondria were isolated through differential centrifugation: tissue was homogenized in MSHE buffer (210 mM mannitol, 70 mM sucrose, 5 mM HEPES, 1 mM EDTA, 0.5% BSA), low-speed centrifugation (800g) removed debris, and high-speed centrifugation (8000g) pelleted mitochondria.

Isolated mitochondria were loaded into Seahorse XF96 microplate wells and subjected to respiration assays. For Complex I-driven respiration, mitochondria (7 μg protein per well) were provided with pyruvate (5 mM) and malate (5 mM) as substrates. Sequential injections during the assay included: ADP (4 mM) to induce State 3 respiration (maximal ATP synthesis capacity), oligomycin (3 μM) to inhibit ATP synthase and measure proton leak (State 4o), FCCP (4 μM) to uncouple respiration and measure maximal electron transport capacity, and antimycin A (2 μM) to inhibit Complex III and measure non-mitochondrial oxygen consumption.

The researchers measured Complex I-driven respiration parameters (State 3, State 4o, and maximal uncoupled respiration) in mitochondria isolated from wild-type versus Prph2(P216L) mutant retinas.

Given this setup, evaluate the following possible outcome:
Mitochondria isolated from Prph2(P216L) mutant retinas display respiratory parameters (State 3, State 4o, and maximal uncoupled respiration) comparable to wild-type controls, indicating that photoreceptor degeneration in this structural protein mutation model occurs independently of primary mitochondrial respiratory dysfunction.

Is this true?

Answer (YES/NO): NO